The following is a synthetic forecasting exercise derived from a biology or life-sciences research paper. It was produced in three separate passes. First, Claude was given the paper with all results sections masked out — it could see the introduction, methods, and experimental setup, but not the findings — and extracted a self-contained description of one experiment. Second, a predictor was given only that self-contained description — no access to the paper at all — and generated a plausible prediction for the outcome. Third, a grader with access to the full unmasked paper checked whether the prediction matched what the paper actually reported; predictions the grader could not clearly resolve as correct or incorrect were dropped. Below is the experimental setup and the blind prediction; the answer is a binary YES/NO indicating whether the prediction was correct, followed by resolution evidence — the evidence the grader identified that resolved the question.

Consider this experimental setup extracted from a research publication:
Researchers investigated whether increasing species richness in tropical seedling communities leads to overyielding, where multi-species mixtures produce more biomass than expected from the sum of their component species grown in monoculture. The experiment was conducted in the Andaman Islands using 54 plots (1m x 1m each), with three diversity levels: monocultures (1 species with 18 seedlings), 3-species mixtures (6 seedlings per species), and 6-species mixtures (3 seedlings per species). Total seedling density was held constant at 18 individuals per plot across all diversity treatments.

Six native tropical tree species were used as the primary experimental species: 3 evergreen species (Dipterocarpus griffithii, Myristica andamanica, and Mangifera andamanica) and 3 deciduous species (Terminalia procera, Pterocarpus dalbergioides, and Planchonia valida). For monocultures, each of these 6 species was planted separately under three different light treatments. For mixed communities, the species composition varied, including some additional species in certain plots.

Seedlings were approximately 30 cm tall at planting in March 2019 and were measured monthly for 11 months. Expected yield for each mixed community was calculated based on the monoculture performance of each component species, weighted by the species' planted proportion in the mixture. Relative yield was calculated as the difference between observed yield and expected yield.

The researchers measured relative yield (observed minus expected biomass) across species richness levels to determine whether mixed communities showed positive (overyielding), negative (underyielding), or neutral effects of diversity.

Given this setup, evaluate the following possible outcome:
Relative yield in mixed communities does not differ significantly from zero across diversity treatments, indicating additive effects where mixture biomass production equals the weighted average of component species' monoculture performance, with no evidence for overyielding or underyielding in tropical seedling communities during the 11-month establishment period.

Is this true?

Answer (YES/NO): NO